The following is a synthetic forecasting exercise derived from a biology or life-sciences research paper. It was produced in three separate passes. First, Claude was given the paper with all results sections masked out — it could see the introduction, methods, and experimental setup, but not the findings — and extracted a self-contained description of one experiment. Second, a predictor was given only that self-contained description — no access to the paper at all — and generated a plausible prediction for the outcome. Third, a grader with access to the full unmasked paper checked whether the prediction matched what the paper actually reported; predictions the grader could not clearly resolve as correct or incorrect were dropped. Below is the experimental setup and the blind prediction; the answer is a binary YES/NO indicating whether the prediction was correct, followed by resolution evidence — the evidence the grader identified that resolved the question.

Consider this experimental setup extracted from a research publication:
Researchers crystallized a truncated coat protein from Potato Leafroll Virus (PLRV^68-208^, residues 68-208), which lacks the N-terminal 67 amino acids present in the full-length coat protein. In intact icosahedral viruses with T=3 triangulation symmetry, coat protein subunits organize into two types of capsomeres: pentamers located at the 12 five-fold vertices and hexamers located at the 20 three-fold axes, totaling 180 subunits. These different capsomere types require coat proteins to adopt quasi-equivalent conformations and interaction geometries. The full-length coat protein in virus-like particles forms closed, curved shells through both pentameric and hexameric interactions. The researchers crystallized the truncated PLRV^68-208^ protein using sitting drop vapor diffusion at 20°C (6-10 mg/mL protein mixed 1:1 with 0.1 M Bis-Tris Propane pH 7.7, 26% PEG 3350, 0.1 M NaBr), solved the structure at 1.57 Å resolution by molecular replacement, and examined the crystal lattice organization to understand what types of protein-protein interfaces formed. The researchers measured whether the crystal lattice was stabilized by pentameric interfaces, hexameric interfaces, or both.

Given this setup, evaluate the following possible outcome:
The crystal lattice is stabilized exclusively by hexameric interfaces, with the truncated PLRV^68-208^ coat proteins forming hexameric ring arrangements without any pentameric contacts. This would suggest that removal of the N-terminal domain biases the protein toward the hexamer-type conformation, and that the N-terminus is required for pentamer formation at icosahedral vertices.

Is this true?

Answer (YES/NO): YES